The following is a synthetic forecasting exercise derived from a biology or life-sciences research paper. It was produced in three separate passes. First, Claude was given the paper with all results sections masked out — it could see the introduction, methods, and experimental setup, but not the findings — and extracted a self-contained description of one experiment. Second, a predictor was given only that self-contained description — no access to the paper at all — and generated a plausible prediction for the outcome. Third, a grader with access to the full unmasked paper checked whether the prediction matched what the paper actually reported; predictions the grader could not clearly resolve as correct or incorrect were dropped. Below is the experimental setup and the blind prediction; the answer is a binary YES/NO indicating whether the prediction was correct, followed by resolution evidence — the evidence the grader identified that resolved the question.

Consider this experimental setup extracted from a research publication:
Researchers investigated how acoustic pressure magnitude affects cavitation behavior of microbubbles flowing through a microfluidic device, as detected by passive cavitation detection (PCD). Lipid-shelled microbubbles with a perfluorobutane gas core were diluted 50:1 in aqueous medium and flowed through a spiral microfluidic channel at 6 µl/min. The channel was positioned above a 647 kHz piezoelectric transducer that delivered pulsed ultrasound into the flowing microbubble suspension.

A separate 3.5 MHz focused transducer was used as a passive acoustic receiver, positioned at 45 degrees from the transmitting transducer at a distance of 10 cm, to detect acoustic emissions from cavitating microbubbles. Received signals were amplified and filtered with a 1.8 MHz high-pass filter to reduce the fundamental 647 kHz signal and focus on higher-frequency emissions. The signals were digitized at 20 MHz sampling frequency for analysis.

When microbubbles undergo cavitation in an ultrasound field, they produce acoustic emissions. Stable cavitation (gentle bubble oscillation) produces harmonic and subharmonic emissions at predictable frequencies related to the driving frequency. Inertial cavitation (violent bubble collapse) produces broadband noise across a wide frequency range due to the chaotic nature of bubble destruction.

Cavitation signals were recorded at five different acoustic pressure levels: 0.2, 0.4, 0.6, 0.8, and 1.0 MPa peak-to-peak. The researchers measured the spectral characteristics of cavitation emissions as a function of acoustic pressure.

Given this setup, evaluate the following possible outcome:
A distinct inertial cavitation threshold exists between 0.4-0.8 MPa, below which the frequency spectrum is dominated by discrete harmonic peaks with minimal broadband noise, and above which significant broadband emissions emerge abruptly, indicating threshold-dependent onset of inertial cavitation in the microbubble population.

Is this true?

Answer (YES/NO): NO